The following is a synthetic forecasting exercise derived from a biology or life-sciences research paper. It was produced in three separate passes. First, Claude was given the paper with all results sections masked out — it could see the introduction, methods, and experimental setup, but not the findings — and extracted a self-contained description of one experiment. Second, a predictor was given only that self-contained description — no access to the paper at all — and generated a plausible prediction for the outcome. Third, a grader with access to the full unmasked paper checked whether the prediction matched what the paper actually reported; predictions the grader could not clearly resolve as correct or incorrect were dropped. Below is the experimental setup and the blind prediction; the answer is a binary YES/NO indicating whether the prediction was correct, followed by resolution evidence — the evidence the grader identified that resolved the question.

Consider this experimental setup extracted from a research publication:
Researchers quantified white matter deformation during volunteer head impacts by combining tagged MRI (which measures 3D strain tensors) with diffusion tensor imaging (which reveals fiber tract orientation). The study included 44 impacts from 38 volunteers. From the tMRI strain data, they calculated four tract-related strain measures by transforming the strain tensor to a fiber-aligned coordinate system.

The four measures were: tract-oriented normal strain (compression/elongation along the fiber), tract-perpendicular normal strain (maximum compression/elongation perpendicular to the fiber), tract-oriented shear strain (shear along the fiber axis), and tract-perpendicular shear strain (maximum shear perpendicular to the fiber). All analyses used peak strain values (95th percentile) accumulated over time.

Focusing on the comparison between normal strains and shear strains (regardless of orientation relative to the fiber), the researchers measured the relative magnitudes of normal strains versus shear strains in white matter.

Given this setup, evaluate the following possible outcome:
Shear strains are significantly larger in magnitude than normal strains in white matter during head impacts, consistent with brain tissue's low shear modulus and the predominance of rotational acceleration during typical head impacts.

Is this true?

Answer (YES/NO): NO